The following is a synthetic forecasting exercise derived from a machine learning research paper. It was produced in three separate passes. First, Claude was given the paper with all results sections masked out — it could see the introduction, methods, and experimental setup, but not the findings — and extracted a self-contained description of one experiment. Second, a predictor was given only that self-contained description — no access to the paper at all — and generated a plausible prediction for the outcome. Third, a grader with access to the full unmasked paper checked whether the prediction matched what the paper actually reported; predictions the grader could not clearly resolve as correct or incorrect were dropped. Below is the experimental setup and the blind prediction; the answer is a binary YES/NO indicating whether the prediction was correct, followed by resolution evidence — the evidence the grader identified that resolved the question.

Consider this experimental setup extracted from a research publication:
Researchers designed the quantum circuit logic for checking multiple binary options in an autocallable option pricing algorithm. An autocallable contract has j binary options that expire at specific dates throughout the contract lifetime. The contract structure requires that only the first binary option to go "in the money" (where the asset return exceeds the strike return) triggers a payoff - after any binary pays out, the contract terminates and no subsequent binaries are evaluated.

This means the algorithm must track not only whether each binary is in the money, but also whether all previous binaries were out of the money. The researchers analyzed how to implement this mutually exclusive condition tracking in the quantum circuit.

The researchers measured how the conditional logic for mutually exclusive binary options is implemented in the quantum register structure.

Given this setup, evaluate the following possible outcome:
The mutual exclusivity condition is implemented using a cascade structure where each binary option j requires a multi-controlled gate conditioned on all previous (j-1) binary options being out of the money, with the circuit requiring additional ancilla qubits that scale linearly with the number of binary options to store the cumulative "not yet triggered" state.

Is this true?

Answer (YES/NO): YES